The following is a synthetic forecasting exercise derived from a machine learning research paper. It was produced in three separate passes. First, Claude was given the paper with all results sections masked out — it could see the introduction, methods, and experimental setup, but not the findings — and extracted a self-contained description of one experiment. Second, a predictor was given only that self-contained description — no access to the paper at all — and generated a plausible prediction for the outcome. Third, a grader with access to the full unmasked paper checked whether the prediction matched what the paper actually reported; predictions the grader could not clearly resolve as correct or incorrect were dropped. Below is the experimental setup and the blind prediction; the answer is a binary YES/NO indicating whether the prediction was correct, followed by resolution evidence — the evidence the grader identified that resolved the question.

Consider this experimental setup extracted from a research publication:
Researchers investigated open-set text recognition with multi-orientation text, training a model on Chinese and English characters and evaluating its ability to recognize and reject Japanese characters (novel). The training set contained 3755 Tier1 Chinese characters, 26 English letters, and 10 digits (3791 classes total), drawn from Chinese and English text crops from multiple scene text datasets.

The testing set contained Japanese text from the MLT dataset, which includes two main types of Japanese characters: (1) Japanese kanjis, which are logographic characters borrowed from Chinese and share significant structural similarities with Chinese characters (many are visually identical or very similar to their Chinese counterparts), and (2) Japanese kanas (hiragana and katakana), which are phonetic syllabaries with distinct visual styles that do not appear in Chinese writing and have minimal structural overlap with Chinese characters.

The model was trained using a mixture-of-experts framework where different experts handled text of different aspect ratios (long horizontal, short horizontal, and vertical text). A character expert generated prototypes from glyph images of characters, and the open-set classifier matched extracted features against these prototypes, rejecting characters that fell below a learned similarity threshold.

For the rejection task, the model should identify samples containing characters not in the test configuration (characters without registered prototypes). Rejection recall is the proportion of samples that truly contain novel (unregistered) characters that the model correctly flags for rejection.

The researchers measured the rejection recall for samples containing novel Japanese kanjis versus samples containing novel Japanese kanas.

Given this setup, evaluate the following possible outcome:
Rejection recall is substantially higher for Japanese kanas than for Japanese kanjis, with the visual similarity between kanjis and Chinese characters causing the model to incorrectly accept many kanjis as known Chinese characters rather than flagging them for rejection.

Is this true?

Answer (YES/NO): NO